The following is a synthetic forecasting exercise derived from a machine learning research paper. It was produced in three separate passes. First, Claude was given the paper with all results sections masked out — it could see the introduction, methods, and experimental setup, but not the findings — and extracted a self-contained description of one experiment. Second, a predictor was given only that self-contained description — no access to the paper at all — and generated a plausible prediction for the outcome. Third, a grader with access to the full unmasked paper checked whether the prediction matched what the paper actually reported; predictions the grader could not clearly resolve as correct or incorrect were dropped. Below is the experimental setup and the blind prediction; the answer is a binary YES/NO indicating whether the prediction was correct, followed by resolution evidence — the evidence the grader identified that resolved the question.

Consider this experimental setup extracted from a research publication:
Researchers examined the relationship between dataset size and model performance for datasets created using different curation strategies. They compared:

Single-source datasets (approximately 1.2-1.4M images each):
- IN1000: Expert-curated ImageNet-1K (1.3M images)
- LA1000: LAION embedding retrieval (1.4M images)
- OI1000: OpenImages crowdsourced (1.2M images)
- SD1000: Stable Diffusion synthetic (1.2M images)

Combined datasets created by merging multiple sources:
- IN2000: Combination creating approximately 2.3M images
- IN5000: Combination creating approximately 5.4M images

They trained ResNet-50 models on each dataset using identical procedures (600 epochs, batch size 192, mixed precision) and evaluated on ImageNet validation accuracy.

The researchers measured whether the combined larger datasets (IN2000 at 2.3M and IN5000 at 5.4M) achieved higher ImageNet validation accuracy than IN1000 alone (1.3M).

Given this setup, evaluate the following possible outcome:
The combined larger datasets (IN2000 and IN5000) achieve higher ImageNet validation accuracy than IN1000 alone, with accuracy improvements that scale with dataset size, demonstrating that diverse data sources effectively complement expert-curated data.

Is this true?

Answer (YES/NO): NO